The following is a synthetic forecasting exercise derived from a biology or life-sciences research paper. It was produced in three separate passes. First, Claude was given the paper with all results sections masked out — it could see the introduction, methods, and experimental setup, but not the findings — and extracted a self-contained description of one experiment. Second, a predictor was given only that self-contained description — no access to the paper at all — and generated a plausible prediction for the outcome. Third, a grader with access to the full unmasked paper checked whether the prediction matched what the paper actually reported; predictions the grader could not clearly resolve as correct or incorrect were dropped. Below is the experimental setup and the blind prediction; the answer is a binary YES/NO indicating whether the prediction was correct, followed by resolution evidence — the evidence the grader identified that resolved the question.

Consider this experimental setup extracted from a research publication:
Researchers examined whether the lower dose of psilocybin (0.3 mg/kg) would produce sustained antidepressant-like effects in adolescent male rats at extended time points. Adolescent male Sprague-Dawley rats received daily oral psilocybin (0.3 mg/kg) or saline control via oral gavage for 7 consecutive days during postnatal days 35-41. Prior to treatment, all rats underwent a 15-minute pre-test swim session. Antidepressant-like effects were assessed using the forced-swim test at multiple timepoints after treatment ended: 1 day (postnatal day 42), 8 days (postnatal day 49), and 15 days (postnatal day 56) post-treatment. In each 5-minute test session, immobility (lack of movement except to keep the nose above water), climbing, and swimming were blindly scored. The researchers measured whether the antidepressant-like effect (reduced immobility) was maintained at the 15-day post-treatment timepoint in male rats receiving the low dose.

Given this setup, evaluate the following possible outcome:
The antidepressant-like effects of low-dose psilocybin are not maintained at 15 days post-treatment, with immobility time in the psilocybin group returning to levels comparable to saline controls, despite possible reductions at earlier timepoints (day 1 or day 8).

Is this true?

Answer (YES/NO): NO